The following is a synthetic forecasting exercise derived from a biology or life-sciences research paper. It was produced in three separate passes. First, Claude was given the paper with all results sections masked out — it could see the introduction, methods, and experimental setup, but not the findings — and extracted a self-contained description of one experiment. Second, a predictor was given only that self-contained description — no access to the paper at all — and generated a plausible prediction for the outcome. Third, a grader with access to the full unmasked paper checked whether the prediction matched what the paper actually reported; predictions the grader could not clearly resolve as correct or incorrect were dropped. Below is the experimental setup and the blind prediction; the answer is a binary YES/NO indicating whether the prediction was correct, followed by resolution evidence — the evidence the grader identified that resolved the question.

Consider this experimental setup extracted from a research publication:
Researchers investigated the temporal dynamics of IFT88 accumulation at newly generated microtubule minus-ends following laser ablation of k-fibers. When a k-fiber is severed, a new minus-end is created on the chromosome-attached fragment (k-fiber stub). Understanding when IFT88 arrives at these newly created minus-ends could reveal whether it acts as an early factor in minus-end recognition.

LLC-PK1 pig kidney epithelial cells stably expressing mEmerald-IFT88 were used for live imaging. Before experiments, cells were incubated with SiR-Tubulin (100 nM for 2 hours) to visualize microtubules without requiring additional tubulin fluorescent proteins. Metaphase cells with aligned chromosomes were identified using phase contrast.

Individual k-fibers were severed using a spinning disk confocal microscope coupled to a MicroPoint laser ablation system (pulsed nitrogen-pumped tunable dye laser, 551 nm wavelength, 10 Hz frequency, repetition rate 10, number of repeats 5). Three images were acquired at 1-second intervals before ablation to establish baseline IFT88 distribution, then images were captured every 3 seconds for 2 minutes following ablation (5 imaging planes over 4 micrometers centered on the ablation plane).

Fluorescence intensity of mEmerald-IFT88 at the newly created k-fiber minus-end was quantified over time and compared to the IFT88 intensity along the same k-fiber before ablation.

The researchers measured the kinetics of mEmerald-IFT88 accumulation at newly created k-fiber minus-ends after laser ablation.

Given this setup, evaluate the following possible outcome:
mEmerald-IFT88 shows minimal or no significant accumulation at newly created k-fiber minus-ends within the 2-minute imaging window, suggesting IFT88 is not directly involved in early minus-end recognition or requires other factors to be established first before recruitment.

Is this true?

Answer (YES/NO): NO